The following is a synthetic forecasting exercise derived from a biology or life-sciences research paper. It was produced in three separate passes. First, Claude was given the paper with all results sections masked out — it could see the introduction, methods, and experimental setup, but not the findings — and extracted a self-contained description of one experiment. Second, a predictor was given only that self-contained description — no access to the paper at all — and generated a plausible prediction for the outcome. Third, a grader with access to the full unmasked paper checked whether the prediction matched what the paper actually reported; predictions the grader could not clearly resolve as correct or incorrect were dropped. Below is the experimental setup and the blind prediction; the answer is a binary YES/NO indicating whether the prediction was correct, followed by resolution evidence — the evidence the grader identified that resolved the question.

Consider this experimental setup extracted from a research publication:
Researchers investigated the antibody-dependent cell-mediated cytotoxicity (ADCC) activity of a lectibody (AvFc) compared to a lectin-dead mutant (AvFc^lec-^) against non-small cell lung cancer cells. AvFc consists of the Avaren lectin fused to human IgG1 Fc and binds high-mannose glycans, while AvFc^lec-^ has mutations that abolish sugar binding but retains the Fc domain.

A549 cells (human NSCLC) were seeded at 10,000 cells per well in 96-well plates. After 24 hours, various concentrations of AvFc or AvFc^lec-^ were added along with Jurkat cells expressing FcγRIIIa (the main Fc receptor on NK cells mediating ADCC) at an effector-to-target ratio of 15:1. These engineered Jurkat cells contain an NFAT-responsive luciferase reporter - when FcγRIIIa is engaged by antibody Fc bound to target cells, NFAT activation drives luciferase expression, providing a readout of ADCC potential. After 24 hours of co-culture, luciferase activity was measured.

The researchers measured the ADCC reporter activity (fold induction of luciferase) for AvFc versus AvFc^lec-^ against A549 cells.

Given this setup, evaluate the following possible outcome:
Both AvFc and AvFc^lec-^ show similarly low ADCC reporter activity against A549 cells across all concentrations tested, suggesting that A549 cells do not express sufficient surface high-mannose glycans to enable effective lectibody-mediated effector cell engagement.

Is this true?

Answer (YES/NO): NO